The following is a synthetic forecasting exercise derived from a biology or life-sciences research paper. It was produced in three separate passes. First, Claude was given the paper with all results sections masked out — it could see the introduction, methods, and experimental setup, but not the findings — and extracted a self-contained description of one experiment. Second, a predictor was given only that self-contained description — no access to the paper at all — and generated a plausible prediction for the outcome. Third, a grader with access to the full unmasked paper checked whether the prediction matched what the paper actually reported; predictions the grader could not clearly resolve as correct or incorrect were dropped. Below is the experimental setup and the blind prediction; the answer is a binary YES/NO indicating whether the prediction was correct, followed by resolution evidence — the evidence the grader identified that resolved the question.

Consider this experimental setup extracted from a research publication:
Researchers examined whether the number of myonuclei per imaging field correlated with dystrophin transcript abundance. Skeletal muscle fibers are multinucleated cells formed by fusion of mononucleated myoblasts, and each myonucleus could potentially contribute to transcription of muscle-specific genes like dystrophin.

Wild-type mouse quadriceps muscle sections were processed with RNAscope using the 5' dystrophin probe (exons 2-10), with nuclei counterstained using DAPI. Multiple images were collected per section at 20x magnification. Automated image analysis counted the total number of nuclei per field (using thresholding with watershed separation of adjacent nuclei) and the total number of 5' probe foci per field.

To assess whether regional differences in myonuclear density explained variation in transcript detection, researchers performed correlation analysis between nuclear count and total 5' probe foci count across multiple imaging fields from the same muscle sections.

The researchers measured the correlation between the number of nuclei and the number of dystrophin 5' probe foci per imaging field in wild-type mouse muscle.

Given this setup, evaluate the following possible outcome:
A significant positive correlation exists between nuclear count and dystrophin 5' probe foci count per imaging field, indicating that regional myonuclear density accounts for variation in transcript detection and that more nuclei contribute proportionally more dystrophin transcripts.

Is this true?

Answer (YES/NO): YES